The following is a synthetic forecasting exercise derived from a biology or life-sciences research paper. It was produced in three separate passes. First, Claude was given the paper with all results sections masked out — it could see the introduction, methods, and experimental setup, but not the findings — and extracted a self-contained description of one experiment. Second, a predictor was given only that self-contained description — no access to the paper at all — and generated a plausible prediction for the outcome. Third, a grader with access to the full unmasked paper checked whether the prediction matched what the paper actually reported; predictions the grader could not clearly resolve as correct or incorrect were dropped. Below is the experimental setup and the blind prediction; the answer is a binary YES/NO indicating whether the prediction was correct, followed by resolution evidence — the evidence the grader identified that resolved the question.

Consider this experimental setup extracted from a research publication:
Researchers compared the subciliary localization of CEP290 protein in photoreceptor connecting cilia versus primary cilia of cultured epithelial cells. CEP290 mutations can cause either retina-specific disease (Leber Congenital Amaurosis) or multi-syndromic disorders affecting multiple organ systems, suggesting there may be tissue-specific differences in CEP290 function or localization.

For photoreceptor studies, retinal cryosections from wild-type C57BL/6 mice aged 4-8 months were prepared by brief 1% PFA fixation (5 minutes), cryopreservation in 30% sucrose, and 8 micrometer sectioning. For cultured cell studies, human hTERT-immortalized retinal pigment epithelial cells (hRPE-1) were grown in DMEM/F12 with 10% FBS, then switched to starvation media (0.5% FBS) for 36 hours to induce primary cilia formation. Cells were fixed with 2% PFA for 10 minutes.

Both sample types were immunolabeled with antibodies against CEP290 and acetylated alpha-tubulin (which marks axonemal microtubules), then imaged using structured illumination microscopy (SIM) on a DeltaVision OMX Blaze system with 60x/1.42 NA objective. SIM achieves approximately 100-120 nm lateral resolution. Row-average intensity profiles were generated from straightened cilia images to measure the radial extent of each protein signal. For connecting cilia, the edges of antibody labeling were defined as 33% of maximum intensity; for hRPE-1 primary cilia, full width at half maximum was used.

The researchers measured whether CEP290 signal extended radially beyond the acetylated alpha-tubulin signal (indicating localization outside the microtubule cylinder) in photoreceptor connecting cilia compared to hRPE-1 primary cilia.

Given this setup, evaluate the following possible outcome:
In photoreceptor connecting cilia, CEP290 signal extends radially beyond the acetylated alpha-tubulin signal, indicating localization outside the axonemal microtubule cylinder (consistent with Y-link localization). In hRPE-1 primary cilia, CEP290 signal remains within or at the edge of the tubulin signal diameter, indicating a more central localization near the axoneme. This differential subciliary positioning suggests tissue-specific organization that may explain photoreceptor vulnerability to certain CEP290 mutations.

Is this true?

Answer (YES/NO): NO